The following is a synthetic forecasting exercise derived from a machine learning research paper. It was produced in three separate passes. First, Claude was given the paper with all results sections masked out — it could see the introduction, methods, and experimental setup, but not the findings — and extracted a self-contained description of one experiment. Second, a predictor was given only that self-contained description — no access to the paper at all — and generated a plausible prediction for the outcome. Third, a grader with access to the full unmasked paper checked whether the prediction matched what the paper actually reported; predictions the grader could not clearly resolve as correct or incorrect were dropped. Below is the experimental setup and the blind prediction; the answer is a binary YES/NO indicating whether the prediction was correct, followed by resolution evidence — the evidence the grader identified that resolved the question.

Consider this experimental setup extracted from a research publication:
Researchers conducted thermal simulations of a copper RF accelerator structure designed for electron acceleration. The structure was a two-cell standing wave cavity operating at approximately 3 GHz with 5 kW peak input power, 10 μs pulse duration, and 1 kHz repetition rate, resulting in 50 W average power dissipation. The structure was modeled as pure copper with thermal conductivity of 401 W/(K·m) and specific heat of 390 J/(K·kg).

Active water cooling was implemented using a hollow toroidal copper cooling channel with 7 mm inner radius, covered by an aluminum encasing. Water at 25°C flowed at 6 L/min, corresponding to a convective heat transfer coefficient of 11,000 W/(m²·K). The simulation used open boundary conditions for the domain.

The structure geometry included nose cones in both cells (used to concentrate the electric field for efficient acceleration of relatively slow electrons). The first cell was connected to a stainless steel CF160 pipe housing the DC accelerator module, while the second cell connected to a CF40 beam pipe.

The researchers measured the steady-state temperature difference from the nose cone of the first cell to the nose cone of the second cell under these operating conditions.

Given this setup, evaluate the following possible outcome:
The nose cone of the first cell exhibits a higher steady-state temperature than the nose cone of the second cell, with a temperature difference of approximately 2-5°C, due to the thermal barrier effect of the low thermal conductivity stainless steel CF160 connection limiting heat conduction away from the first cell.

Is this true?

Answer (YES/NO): NO